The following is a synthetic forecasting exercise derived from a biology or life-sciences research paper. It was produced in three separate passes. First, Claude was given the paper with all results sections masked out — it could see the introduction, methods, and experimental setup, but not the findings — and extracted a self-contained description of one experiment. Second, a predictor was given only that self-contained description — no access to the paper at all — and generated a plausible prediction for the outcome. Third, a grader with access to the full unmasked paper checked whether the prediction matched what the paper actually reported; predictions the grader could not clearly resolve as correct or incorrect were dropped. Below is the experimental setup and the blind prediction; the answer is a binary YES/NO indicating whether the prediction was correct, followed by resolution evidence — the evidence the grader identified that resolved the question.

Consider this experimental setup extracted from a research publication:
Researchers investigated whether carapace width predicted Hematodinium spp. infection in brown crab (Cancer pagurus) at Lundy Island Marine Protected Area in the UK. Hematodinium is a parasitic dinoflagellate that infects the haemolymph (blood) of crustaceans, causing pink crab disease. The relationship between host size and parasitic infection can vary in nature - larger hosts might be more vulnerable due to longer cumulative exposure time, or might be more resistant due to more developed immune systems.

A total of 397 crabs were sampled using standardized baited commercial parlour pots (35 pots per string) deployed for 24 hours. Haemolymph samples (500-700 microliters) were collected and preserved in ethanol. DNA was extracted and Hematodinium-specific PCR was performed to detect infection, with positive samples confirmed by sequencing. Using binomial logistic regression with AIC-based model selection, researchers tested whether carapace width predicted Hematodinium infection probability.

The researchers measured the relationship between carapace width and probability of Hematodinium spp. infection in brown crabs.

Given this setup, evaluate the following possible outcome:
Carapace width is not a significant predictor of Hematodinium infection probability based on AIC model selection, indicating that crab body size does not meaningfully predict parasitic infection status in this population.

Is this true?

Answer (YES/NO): YES